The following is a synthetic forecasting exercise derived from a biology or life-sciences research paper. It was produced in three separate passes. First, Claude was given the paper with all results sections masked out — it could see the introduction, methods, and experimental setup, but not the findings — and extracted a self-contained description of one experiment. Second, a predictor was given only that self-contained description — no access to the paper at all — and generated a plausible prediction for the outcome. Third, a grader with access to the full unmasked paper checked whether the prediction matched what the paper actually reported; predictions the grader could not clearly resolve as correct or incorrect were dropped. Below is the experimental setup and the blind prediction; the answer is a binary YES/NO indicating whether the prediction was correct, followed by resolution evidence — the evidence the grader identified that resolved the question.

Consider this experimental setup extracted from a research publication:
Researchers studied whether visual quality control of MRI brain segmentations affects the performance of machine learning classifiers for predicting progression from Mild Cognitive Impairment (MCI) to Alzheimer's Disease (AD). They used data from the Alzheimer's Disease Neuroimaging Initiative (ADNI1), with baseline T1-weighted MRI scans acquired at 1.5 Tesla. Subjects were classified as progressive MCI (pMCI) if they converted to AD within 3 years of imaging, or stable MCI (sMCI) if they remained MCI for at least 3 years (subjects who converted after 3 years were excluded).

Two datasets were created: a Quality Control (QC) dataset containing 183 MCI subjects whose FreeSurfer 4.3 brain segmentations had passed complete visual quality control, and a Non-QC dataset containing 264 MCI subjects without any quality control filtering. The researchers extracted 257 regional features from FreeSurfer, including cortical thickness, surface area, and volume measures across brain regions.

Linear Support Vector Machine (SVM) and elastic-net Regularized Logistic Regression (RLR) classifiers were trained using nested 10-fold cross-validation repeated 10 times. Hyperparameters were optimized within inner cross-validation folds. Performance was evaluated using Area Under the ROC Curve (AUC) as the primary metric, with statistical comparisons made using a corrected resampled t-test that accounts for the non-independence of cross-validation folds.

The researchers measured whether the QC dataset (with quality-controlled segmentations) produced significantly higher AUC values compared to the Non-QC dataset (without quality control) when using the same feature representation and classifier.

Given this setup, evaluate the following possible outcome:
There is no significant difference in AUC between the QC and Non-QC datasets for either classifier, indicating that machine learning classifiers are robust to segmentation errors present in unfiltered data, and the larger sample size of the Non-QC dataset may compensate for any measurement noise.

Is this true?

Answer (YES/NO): YES